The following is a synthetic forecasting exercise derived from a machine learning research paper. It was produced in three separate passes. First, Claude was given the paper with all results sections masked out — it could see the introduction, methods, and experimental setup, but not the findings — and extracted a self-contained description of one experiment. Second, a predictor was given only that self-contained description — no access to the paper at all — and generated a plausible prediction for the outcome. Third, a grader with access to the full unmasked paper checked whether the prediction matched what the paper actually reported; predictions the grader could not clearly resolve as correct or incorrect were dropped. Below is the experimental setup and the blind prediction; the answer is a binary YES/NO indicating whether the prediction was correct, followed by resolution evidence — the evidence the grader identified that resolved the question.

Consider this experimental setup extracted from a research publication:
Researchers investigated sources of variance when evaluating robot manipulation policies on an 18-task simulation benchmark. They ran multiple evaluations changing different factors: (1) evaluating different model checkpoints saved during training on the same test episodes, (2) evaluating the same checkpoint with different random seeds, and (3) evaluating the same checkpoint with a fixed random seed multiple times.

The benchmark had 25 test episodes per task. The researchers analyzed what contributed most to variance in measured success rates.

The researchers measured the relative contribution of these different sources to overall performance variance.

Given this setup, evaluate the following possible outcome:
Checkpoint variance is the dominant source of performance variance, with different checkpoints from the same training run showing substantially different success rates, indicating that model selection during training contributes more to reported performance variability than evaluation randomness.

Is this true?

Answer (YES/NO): YES